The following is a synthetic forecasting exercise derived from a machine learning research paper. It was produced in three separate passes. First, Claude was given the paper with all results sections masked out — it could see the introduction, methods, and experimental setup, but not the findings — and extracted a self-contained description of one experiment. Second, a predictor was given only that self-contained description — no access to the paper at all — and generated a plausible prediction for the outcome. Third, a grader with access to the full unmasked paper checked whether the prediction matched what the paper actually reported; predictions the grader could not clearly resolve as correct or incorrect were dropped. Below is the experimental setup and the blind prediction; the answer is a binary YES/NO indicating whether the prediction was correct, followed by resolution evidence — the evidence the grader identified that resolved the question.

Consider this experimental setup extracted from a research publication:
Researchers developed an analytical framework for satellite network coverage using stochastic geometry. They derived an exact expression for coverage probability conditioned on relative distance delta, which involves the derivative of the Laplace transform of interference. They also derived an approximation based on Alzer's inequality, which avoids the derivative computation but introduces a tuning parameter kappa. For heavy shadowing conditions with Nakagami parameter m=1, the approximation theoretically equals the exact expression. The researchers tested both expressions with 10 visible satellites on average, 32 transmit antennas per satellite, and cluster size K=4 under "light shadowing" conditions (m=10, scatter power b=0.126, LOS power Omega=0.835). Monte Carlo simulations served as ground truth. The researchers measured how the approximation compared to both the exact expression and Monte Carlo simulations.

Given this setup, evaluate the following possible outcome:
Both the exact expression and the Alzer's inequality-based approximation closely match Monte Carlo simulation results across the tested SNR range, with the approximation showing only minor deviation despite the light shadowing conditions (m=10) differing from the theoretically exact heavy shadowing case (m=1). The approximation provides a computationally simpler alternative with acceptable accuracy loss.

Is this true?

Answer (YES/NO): YES